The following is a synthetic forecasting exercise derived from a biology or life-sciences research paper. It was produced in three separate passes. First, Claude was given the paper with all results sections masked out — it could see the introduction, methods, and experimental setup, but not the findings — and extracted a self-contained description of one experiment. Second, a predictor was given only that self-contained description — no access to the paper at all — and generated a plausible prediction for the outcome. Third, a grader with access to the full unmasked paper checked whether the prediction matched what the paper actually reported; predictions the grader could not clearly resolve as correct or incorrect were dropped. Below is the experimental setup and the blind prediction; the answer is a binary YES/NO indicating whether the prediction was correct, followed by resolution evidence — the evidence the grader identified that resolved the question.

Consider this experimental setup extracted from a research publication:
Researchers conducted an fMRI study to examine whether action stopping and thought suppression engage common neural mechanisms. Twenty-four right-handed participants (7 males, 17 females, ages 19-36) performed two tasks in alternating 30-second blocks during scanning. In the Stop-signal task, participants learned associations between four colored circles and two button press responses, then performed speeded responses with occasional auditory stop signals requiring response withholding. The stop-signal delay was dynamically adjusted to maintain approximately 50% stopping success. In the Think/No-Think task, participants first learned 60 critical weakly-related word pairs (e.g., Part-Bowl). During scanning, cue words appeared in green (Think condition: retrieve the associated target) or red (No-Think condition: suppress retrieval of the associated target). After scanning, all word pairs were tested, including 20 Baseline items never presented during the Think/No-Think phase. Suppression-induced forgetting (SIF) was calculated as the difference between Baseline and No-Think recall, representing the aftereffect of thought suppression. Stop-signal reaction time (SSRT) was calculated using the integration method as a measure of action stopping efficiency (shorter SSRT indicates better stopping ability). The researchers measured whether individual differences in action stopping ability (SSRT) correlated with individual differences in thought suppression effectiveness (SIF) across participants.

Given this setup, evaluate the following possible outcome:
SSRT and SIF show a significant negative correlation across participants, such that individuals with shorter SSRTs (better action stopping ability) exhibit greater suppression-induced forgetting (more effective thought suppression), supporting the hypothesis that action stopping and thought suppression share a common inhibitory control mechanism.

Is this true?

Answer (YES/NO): YES